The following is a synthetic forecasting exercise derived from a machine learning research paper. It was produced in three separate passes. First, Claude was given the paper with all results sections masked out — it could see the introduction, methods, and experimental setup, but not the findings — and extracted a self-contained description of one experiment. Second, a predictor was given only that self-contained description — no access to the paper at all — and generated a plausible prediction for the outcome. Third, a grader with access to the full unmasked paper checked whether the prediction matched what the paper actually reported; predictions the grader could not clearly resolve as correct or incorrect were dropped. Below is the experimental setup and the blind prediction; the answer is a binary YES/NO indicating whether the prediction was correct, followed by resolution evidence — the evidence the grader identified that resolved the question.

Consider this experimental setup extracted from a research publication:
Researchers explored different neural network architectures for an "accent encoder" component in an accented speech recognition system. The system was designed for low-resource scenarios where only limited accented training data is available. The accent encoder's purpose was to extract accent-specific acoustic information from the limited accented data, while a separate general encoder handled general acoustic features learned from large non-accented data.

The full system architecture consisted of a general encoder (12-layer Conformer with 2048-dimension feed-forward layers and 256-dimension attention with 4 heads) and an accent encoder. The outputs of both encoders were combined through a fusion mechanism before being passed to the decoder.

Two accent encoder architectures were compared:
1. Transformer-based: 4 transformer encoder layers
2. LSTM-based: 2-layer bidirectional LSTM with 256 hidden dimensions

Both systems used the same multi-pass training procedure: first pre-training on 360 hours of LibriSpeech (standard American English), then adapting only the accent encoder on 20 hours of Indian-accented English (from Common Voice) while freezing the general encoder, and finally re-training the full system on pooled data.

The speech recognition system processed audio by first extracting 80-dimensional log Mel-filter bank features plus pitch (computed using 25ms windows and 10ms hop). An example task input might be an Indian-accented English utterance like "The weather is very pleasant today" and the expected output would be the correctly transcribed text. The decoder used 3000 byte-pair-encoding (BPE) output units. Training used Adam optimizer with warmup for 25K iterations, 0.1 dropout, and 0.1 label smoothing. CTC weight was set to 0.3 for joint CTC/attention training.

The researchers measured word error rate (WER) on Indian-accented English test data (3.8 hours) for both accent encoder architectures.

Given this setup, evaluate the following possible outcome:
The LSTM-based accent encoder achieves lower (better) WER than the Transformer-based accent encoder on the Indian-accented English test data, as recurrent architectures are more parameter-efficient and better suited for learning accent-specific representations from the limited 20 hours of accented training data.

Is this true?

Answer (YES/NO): NO